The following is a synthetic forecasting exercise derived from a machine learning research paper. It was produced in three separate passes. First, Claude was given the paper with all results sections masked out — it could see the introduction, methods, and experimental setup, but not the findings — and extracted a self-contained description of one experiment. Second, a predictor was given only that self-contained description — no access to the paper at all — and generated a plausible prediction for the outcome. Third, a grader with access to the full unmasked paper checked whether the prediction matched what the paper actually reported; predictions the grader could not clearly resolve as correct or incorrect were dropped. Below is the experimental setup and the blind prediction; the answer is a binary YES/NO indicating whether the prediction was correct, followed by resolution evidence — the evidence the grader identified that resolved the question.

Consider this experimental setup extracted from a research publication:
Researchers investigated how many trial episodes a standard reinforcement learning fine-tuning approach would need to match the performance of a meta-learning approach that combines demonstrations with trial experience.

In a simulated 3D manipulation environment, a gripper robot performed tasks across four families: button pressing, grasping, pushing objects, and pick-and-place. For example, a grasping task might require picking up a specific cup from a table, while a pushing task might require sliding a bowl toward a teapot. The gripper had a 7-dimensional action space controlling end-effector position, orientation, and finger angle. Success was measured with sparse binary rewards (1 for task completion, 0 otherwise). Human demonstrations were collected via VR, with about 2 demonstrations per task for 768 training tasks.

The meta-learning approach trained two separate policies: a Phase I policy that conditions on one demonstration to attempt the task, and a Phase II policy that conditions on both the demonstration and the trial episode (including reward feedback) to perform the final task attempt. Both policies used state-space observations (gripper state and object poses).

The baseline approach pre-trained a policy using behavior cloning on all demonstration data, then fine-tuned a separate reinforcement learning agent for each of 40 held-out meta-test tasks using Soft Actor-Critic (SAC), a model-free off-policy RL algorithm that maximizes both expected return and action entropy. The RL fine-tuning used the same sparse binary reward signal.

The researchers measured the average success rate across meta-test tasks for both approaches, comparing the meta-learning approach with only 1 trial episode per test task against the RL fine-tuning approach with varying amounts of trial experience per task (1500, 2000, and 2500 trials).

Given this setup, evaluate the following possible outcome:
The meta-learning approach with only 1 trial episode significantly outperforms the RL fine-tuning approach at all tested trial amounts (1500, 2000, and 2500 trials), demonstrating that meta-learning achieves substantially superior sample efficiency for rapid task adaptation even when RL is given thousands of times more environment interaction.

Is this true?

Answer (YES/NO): NO